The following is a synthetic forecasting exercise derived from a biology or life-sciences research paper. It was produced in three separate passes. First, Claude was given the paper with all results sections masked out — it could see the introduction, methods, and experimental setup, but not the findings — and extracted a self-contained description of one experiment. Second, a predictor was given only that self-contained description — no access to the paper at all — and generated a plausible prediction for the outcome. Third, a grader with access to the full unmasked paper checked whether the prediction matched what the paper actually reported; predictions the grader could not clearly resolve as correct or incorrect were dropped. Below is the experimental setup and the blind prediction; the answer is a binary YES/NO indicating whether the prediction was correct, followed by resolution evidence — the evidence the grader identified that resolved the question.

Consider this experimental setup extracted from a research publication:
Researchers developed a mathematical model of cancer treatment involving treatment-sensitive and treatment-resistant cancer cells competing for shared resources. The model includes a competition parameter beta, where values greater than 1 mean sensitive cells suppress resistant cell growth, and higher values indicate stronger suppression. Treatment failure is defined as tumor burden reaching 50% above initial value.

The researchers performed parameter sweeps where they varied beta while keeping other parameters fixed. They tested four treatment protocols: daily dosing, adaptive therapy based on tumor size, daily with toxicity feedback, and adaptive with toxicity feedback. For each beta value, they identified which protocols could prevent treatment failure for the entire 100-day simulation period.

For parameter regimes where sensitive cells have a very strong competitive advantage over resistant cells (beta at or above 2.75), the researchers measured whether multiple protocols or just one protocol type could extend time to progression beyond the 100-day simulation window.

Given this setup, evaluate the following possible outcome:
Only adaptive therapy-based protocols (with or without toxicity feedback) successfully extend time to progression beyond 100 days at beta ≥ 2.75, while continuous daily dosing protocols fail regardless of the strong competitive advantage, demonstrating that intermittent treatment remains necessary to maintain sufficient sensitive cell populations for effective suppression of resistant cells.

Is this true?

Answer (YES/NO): NO